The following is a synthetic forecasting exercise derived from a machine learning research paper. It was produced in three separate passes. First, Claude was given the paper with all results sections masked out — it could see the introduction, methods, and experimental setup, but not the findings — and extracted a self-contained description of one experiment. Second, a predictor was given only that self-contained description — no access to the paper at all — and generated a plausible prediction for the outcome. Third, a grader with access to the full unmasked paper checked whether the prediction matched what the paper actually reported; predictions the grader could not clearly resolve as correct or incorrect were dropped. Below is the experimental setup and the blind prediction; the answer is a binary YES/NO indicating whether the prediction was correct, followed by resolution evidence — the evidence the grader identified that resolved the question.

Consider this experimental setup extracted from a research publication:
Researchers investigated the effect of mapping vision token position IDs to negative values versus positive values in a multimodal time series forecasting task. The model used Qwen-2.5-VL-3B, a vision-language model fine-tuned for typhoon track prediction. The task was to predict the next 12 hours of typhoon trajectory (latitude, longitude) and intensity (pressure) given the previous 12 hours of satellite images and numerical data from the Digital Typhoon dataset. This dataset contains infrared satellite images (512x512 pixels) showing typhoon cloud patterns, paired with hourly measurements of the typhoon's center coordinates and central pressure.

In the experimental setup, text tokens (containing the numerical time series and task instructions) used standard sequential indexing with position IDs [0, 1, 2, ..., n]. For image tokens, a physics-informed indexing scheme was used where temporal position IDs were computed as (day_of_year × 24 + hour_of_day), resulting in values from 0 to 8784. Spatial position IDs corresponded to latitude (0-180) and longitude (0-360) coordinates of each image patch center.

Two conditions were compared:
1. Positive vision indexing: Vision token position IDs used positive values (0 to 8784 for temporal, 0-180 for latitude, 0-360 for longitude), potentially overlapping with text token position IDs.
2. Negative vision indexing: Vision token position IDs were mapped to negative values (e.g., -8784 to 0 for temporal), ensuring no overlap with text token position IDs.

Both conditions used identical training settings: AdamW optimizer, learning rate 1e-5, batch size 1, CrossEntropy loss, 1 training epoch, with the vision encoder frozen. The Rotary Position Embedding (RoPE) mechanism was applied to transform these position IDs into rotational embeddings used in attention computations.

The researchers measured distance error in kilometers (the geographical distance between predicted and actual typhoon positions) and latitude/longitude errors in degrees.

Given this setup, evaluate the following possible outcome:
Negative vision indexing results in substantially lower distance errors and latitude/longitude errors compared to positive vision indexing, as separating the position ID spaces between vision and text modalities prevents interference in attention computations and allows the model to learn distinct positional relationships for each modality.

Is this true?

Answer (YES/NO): YES